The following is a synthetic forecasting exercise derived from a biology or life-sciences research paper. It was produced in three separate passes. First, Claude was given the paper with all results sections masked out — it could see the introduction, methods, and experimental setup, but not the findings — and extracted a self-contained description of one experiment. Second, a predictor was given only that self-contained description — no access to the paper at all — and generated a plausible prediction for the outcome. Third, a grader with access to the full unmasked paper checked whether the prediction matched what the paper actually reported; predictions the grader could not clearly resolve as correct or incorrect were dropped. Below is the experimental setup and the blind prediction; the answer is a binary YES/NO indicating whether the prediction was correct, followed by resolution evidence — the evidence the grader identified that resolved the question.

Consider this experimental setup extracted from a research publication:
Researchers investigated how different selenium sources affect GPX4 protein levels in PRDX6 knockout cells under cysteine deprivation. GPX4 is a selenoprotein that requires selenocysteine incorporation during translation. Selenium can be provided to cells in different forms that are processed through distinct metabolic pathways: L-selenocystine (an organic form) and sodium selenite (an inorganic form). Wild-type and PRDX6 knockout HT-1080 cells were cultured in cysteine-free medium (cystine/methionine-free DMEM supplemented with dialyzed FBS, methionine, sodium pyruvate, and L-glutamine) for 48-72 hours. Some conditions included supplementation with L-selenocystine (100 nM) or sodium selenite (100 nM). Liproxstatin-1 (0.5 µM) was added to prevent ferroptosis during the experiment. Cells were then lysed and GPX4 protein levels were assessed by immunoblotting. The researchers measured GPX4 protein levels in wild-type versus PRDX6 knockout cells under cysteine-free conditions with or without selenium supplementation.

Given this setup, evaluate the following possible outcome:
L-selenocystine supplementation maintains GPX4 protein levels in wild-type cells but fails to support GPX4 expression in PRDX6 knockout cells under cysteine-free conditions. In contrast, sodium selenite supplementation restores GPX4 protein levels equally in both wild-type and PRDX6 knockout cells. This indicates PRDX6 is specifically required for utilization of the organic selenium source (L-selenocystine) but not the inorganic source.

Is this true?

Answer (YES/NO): NO